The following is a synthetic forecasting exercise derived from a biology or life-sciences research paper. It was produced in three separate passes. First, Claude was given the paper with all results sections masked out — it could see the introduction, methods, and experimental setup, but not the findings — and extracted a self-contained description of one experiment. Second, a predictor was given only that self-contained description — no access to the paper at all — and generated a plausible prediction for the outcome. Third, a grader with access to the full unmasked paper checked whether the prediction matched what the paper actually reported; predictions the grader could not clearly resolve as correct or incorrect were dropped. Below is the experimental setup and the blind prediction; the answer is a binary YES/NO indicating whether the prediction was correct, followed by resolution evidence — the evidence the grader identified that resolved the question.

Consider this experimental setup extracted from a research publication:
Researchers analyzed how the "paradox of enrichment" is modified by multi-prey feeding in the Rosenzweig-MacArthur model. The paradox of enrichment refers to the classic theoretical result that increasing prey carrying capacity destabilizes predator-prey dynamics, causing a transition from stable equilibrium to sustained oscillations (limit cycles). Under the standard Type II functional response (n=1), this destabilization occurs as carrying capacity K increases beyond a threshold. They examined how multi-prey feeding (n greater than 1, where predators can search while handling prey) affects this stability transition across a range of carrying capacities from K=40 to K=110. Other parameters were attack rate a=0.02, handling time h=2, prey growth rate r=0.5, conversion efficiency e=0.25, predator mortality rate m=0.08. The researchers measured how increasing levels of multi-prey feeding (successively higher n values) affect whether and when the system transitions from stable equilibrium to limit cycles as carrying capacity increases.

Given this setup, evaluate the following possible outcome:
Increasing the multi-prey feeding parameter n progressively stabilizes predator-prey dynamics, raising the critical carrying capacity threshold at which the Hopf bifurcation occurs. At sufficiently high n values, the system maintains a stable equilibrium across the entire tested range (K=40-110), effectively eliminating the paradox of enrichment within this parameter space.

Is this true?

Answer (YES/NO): NO